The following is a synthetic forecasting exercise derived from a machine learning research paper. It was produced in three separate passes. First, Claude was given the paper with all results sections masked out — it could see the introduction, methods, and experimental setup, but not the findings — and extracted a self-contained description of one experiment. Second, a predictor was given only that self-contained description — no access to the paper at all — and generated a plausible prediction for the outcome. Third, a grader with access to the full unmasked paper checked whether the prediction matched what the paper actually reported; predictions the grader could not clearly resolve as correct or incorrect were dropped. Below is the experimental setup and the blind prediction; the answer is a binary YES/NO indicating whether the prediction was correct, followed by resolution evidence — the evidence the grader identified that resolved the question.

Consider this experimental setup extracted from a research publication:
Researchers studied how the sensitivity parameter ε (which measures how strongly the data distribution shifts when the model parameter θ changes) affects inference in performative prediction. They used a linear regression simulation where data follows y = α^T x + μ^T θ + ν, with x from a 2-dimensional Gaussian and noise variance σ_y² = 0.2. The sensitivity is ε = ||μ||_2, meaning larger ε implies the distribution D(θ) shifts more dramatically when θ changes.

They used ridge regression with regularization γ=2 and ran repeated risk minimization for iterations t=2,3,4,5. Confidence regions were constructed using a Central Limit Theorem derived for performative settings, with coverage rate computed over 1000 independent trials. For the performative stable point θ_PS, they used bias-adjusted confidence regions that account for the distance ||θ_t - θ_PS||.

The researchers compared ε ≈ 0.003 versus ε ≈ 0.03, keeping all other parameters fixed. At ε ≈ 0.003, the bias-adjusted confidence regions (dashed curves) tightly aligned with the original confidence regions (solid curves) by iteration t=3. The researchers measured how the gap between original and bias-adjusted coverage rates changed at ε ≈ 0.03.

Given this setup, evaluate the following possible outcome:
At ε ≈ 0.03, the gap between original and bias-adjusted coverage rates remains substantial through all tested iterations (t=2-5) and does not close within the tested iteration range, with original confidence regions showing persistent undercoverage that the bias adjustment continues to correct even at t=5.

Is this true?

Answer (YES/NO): YES